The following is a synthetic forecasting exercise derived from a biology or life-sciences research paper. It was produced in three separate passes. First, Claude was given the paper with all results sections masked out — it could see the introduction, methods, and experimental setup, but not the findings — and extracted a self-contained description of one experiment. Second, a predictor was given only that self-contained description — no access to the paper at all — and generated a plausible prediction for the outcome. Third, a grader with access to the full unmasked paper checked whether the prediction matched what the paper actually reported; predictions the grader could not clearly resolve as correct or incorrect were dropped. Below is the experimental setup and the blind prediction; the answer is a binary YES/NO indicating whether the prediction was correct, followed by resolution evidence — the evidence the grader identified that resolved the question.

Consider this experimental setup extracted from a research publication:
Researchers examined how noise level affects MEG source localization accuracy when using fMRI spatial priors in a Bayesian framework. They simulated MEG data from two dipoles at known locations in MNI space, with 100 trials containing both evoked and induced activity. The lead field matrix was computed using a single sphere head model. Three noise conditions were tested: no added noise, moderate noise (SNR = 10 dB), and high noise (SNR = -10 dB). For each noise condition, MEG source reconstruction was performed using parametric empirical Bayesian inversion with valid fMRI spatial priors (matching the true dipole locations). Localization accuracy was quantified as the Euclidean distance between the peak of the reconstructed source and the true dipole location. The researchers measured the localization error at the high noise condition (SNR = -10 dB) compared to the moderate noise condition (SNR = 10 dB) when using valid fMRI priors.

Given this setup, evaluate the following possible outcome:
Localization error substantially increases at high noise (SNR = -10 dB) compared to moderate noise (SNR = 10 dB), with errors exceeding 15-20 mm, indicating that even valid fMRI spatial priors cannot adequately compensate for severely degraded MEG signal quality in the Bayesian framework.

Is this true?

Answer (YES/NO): NO